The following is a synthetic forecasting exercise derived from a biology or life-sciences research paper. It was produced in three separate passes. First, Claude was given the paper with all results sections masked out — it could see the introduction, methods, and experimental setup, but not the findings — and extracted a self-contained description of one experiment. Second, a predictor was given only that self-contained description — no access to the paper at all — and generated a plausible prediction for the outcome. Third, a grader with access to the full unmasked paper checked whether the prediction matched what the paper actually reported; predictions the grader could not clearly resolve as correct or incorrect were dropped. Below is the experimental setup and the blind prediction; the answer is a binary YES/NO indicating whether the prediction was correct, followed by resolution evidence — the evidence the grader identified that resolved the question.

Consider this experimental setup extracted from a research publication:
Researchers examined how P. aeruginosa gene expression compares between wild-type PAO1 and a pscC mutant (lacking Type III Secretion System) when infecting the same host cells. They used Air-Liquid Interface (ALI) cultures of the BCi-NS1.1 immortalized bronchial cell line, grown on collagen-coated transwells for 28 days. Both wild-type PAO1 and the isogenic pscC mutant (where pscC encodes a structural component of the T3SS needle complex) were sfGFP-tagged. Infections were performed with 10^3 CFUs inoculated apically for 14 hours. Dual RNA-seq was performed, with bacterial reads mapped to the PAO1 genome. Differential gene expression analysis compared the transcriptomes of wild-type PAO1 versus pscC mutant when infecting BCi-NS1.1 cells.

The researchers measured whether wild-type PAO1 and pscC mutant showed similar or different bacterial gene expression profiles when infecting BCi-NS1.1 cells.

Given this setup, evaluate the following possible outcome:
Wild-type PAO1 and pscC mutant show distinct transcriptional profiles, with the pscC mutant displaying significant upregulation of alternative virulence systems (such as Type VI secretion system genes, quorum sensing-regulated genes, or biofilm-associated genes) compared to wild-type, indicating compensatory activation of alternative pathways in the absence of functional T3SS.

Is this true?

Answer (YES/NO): NO